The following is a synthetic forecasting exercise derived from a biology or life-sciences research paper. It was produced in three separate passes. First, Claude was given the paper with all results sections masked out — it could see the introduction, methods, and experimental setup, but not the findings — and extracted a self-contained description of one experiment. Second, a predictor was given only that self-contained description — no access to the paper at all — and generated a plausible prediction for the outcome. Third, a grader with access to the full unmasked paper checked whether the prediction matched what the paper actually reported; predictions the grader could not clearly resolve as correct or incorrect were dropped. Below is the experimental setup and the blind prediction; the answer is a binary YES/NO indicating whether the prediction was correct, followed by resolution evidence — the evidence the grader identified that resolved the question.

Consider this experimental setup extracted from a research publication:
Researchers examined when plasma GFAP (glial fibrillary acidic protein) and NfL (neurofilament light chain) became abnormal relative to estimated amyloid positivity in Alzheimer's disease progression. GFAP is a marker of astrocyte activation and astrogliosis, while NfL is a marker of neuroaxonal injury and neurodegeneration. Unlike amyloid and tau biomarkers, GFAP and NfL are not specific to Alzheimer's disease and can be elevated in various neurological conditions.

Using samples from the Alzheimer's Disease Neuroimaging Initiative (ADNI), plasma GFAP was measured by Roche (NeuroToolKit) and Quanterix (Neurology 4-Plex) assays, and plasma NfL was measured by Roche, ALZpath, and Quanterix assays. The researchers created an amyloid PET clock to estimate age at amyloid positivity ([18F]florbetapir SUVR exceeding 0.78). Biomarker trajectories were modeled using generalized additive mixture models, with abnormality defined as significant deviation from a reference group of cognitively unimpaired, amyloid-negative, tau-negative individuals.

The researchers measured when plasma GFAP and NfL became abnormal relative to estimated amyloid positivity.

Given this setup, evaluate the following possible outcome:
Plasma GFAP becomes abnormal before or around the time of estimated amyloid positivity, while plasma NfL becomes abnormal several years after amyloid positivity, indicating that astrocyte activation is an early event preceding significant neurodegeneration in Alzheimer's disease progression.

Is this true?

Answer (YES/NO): NO